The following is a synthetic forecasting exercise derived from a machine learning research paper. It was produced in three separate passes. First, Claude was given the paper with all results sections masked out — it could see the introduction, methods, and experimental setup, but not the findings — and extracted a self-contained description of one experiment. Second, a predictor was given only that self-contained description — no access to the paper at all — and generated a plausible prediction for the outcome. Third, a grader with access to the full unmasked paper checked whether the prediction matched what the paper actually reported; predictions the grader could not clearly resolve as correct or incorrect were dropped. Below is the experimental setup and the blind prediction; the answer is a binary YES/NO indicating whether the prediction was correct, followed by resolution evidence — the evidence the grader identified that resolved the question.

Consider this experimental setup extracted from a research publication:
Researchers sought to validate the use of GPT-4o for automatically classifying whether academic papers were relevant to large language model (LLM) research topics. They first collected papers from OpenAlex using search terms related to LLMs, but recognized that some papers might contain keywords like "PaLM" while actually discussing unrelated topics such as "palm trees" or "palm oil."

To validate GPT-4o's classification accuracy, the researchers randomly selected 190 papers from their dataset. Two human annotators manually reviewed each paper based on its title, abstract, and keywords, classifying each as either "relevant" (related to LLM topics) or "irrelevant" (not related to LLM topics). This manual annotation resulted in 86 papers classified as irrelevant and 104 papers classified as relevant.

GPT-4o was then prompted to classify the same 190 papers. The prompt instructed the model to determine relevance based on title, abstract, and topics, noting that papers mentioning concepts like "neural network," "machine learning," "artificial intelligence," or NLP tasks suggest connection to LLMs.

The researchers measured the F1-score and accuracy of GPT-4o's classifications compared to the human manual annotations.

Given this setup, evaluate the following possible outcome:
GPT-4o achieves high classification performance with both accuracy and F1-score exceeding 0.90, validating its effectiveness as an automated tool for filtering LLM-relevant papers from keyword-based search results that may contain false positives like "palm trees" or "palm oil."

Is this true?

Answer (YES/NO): YES